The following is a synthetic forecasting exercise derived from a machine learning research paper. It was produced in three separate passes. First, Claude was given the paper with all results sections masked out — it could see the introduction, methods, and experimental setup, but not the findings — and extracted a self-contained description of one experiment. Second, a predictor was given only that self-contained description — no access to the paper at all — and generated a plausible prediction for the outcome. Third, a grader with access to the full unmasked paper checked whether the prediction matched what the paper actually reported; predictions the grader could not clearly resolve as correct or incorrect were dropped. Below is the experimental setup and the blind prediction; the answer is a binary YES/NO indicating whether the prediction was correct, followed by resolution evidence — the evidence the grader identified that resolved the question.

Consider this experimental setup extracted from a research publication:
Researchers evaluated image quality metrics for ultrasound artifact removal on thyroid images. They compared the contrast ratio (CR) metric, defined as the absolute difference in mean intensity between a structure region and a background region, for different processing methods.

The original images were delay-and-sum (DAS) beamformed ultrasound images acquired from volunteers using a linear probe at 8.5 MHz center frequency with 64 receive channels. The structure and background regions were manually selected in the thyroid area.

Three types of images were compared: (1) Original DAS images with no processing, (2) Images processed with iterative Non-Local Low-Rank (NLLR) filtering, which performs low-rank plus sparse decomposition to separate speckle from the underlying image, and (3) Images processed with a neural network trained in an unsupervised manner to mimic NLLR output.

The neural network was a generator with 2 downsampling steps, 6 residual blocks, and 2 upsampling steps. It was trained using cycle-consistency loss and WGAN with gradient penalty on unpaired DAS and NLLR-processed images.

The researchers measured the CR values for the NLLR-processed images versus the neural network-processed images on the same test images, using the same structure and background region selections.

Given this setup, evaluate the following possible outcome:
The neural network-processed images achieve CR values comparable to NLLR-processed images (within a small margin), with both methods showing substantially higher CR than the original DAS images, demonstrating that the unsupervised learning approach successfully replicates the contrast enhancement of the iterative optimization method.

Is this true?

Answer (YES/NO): NO